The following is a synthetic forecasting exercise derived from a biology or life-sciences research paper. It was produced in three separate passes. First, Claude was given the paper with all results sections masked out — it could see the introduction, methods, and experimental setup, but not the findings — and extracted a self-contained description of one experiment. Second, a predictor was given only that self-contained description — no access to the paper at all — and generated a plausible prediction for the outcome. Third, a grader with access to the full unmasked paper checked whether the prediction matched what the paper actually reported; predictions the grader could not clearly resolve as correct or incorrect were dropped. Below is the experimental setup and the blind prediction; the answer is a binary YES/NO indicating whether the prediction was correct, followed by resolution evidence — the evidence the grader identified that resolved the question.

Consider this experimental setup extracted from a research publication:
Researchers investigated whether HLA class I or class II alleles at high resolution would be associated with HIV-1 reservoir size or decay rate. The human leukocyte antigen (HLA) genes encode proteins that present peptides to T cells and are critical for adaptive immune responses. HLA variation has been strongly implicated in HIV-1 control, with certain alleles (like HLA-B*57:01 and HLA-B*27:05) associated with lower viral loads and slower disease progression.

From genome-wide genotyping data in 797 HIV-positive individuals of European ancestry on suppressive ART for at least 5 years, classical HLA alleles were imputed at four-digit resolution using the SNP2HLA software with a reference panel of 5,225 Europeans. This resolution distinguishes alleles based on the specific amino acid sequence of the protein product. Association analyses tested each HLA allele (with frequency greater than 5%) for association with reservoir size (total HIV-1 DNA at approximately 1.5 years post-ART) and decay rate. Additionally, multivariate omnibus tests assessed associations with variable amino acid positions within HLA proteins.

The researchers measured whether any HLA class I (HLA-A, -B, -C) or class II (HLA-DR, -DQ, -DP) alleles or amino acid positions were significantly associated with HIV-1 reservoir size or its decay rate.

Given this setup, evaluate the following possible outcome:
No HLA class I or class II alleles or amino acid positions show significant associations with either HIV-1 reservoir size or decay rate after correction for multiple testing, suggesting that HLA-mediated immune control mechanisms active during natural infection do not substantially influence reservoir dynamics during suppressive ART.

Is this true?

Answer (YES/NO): YES